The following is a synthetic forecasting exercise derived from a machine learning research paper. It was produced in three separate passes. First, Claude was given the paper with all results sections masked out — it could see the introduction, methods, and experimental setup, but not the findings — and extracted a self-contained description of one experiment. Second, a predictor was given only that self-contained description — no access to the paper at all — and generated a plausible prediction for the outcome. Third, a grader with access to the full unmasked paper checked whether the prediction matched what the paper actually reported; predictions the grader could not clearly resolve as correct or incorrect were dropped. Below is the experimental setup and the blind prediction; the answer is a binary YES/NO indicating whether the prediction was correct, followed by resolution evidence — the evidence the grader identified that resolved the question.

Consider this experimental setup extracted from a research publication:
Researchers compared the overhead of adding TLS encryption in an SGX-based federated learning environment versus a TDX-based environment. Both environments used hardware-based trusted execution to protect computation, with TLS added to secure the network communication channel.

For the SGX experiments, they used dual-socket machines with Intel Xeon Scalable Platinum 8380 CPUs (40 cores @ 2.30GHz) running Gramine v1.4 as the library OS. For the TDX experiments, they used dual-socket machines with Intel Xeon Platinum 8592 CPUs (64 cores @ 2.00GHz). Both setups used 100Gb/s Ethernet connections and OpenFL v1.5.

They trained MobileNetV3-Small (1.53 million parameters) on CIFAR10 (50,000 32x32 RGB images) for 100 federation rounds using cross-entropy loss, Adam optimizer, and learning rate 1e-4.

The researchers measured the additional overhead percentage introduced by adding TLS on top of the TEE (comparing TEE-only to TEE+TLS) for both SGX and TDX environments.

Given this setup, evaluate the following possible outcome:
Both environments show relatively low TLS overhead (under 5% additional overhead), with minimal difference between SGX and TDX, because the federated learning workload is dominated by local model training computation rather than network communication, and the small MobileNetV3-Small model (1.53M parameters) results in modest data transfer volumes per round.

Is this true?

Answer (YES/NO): NO